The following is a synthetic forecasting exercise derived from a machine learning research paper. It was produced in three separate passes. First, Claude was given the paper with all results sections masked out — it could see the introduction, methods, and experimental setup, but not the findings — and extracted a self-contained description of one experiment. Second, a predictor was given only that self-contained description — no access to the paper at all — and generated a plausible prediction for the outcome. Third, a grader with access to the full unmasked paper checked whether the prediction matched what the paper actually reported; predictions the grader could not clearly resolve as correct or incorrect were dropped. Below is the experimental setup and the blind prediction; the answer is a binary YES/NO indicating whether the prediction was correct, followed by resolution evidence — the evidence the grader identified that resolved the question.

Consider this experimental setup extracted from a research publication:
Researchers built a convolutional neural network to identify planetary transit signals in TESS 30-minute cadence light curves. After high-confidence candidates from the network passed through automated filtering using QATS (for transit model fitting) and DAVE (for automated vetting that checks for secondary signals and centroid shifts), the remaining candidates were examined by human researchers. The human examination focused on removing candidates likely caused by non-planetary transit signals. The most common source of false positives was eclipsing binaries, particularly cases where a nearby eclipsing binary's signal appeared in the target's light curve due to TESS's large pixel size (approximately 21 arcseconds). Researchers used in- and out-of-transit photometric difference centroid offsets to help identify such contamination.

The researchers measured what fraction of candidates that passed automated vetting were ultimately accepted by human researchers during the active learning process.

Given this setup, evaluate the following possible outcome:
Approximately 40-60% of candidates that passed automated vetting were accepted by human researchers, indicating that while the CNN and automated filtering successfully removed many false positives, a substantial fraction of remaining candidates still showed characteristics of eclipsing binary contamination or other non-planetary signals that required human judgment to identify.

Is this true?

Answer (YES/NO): NO